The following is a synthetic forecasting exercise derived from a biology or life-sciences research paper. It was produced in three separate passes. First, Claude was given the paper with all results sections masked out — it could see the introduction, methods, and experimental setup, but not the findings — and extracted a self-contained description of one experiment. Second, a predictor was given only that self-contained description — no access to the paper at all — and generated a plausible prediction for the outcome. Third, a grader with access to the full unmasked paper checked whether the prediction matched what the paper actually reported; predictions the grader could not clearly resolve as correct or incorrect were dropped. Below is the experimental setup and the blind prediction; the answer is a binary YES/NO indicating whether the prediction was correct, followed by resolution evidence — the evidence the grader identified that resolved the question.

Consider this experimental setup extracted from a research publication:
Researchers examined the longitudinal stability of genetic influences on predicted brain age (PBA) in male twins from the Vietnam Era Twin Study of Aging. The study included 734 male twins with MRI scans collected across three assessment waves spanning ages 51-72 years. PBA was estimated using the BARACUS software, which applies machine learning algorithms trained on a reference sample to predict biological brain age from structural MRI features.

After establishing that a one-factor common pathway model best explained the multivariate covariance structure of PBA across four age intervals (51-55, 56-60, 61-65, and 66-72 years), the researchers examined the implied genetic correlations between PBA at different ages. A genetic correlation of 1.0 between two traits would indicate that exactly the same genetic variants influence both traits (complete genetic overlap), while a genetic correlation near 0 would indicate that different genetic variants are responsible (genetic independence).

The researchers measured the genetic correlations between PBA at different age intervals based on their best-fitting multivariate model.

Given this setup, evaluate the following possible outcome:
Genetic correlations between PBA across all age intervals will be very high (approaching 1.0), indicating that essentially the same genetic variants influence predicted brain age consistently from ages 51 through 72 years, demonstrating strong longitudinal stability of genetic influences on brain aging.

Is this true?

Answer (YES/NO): NO